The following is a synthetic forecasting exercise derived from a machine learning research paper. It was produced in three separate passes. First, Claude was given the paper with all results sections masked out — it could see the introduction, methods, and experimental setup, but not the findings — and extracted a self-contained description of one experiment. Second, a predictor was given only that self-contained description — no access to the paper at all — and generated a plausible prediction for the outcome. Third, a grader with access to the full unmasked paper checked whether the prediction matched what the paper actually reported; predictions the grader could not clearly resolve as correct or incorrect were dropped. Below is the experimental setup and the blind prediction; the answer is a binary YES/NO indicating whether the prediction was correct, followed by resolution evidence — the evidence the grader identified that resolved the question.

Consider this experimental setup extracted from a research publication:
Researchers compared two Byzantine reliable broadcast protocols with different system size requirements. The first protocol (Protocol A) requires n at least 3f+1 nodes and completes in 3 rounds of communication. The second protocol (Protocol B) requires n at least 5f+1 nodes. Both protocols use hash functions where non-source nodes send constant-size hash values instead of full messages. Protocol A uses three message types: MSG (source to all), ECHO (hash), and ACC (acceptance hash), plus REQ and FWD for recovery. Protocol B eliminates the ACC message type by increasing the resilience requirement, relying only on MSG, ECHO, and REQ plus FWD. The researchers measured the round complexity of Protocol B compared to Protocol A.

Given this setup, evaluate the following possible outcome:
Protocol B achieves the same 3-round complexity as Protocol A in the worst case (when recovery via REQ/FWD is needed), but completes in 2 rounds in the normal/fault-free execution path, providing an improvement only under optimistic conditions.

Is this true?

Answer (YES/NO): NO